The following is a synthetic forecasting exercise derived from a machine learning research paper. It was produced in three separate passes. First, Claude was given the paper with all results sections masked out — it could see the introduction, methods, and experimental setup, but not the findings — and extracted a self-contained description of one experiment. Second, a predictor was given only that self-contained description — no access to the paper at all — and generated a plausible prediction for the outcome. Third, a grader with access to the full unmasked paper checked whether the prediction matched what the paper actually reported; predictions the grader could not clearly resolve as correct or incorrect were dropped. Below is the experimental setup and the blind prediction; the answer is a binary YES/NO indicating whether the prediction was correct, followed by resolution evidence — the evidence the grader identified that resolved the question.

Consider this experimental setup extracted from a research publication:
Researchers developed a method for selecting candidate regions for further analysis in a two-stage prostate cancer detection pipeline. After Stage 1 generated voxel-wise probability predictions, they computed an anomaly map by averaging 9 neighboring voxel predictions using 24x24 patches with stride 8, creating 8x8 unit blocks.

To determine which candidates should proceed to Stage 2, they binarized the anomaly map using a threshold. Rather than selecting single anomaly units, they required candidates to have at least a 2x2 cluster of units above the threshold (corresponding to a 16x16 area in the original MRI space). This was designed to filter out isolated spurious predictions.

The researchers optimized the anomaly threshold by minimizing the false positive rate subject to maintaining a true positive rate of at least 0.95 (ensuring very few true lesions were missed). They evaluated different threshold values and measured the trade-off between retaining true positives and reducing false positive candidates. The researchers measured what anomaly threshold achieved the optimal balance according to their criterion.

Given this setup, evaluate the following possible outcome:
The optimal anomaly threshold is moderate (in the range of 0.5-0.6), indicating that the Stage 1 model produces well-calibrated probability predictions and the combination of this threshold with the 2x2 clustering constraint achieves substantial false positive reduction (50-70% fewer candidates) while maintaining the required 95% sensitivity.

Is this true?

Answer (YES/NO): NO